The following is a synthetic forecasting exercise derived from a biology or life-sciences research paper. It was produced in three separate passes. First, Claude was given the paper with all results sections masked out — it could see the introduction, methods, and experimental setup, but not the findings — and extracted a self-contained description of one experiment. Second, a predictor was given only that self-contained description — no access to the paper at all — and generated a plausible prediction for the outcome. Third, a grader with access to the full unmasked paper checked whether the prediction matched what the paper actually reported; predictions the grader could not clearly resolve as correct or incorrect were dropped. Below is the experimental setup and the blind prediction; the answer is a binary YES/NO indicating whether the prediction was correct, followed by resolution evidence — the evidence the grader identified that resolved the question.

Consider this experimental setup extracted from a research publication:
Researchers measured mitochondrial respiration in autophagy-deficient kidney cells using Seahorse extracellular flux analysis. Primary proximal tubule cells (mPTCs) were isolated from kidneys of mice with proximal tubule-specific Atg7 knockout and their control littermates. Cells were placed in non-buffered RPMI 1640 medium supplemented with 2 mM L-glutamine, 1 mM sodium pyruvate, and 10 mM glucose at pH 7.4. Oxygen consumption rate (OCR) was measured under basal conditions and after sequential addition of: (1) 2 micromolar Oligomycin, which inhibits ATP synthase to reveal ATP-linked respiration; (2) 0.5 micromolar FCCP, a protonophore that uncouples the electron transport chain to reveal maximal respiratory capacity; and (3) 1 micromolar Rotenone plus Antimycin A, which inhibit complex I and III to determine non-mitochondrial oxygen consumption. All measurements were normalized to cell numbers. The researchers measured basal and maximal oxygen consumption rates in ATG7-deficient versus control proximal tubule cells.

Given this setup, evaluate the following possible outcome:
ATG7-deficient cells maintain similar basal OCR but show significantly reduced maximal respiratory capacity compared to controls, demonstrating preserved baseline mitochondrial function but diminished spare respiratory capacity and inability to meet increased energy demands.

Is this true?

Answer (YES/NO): NO